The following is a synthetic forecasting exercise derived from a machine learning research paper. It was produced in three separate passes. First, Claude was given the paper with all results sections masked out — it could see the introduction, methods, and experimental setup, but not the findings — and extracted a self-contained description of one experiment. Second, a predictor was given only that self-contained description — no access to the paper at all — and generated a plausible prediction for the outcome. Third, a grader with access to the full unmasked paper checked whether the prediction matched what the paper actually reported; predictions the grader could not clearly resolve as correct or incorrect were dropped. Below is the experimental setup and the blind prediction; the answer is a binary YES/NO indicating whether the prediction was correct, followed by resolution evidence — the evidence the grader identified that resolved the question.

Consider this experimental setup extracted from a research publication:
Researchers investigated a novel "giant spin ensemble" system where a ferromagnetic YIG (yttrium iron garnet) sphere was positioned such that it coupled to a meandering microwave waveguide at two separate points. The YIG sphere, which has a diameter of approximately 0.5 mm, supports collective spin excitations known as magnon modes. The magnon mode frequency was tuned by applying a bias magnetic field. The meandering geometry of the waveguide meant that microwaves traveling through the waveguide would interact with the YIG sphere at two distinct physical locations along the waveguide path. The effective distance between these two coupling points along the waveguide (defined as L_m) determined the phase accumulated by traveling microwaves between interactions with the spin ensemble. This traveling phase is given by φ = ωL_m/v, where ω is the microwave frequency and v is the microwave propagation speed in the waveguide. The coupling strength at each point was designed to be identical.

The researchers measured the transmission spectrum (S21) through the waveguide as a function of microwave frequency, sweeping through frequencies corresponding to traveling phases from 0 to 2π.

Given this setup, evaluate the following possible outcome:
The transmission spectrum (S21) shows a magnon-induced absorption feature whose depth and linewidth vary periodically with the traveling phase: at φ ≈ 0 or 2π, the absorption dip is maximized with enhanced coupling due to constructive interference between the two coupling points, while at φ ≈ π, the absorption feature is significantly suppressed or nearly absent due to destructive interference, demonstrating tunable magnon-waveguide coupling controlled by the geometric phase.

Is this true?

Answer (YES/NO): YES